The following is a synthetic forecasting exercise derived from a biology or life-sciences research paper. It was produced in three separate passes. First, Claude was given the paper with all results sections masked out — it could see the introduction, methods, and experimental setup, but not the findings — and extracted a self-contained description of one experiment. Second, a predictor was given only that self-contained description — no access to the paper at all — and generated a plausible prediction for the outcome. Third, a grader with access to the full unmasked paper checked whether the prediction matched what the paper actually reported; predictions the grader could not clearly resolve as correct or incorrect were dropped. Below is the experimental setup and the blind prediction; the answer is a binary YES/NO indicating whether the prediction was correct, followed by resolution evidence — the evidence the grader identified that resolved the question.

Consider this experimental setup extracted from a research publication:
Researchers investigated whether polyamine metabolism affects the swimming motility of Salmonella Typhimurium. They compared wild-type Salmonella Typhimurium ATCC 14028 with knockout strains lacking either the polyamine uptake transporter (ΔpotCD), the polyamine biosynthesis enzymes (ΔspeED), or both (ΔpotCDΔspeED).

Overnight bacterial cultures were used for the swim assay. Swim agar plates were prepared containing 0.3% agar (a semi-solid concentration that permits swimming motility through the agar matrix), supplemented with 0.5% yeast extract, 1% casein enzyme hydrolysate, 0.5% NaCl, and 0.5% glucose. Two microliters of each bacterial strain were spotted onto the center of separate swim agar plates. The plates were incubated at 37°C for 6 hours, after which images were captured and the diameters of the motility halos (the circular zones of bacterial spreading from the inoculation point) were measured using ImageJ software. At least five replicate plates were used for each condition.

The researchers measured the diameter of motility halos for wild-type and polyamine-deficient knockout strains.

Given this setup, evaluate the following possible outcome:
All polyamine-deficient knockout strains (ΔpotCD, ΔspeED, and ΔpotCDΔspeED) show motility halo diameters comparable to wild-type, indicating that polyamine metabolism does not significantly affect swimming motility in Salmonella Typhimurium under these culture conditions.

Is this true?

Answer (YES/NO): NO